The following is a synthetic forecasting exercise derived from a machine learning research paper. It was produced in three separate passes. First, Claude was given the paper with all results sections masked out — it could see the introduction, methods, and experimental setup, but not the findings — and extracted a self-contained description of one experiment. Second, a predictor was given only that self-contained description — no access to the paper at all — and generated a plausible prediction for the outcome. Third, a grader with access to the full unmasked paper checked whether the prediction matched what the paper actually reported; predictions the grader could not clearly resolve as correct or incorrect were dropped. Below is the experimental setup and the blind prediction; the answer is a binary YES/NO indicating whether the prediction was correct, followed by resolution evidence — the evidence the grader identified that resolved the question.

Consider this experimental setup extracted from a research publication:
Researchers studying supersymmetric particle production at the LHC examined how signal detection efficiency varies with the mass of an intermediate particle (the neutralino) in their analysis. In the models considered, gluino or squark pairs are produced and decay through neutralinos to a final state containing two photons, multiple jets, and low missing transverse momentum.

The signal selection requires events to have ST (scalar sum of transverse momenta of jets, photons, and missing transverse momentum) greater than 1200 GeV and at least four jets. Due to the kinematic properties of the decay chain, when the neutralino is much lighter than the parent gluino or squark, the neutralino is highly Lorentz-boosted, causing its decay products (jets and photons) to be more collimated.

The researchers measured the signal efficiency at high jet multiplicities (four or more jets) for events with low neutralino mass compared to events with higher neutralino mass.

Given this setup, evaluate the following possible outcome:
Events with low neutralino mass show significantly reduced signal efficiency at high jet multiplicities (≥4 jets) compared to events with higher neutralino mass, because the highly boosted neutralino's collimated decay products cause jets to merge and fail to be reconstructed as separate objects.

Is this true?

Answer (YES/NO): NO